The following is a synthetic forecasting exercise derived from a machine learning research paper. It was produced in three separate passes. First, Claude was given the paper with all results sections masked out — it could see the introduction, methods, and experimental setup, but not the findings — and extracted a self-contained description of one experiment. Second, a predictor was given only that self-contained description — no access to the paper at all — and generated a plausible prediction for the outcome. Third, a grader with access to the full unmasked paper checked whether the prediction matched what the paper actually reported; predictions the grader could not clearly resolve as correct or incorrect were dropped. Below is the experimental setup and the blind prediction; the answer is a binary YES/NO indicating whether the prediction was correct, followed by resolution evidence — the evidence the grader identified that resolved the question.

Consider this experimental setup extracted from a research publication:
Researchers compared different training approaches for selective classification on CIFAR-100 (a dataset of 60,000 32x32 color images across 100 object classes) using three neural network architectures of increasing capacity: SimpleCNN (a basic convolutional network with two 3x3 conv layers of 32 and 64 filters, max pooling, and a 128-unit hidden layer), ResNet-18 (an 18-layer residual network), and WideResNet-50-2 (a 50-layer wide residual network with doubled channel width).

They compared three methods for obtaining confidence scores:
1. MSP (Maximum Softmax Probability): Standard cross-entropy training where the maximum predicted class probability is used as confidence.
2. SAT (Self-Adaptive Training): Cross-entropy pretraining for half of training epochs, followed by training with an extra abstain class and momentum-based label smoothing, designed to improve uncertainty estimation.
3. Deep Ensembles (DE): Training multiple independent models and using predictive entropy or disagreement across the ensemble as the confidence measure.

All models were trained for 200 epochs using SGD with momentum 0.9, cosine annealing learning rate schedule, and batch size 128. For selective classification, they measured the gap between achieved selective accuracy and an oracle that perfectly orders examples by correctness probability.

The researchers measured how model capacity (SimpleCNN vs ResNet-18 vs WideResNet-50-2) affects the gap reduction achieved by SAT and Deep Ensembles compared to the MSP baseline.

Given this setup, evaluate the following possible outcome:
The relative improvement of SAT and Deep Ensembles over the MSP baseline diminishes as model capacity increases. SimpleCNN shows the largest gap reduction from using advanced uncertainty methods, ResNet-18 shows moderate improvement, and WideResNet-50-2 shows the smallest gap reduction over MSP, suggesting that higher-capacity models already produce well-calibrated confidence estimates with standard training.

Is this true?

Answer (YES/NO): NO